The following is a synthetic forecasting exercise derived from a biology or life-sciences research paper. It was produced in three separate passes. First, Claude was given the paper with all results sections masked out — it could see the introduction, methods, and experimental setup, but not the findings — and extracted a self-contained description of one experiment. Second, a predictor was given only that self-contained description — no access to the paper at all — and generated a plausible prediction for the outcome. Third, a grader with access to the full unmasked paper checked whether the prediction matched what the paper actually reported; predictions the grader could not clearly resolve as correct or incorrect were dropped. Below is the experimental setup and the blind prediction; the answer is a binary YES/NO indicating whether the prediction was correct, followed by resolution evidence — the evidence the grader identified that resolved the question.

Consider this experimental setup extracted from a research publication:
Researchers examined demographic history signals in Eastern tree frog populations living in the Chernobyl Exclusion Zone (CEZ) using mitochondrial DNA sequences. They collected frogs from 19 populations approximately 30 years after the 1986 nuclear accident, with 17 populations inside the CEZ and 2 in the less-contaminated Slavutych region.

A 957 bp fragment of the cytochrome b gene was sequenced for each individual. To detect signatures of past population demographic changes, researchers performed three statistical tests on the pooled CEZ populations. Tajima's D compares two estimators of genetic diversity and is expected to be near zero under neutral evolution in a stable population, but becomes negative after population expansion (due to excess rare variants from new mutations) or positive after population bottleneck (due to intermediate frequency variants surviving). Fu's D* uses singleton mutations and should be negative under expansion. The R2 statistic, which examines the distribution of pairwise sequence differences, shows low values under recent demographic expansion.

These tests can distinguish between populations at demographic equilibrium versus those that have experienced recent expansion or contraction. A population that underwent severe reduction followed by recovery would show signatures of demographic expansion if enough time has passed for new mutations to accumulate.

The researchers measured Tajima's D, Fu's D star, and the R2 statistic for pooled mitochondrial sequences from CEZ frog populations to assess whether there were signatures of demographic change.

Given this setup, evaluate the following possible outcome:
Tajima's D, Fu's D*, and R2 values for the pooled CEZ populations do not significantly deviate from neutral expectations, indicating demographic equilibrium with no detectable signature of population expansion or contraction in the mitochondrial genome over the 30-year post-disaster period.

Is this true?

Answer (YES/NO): YES